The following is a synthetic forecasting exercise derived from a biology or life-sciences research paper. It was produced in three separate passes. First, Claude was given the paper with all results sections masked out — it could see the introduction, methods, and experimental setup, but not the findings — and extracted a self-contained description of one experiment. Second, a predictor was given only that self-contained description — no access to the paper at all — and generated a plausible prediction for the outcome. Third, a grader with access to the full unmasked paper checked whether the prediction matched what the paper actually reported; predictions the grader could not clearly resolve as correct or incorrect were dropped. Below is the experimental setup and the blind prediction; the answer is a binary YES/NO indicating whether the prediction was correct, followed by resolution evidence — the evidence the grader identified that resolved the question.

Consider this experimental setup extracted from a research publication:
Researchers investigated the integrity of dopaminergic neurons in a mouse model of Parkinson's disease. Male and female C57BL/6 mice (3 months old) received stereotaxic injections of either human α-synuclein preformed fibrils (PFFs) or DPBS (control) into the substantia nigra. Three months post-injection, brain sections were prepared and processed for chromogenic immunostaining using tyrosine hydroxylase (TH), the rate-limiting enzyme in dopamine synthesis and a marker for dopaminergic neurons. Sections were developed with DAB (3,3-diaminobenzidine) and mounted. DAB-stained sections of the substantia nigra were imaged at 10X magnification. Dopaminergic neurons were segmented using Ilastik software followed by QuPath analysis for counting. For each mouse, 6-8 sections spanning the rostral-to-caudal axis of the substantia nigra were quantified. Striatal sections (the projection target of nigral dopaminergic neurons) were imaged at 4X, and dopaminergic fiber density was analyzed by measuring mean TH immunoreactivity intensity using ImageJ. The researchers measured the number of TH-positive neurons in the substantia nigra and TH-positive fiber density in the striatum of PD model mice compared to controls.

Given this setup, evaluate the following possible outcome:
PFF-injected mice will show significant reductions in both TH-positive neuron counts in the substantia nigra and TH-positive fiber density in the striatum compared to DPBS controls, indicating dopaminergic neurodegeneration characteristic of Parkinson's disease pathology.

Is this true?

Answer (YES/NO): NO